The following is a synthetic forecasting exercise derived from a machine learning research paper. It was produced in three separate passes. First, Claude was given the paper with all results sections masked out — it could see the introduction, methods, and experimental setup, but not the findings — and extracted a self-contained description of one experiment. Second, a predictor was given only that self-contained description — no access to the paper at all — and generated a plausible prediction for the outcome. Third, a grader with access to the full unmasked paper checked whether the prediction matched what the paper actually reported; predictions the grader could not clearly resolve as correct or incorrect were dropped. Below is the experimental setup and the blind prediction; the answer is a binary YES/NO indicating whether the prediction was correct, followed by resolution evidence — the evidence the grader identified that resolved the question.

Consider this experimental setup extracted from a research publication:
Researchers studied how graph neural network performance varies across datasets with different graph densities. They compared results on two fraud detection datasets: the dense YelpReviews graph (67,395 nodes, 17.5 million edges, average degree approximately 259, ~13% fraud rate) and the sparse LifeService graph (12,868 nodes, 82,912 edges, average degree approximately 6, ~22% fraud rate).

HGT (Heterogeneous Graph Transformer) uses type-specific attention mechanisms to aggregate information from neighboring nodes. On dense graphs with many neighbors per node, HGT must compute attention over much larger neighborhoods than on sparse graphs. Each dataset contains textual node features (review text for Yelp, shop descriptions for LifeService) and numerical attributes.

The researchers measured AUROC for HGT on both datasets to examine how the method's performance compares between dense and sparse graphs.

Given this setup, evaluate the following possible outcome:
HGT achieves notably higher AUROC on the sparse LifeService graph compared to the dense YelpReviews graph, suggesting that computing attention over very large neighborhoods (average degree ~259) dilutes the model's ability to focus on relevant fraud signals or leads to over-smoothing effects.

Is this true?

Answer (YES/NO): YES